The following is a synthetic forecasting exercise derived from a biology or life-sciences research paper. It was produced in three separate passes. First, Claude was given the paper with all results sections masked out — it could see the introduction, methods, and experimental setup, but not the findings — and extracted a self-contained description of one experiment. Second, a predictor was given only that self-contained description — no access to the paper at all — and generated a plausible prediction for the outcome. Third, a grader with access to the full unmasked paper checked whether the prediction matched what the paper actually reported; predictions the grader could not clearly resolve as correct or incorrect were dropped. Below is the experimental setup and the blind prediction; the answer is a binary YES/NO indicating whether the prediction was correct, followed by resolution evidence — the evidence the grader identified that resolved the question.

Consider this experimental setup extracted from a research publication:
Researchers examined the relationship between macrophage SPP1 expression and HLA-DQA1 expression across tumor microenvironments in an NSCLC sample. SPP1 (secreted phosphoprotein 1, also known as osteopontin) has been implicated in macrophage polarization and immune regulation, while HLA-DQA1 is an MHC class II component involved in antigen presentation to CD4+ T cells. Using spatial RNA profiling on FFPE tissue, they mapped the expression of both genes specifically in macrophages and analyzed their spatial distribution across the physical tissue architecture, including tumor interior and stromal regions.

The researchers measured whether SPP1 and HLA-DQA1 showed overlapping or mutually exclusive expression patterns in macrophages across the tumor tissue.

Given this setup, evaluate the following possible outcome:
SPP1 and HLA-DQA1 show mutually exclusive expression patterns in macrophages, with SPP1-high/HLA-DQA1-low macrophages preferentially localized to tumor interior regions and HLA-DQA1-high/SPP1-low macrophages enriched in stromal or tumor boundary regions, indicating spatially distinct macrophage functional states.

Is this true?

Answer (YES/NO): YES